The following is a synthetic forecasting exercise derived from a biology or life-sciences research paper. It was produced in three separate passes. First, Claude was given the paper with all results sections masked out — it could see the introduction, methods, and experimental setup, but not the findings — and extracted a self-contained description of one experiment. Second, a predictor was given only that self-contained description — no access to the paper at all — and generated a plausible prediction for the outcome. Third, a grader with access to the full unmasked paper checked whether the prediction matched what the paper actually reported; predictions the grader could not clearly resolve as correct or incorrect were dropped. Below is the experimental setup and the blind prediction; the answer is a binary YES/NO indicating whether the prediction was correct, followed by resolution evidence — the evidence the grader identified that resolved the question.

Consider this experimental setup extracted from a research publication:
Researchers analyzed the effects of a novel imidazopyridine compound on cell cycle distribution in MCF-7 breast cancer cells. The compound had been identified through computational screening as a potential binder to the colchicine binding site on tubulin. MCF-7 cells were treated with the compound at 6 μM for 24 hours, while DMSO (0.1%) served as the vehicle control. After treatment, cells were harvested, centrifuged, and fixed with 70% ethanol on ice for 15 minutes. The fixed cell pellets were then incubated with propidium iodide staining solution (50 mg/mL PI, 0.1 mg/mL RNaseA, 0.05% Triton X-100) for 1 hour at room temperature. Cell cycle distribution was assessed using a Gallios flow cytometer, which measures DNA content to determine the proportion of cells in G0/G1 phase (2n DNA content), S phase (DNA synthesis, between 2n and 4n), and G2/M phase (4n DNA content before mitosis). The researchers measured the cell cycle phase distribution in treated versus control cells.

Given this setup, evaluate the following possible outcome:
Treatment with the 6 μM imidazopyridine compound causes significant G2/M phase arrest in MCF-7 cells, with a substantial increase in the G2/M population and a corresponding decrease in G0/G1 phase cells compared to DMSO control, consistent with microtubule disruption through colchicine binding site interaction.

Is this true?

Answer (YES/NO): YES